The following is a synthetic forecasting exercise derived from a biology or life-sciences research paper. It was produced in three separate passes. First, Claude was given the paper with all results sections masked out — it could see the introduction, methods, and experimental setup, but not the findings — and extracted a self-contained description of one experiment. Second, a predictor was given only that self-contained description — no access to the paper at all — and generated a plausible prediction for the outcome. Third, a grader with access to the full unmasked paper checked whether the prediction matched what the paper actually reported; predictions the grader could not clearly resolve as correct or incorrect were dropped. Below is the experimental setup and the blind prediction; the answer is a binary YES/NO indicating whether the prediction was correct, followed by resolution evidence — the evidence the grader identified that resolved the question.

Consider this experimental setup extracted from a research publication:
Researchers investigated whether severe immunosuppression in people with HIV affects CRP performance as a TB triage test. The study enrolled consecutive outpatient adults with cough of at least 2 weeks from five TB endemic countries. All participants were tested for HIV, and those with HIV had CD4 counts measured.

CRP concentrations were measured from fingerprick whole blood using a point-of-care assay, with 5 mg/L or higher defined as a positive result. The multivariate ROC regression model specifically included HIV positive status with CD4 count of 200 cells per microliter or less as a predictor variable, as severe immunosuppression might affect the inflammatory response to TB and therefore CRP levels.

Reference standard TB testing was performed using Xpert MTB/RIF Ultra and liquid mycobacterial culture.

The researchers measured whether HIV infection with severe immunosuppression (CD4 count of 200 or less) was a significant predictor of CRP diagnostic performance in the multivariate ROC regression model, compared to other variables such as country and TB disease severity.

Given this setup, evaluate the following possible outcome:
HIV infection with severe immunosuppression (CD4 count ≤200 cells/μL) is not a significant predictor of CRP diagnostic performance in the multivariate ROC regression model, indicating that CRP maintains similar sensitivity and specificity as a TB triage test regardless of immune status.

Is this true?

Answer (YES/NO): NO